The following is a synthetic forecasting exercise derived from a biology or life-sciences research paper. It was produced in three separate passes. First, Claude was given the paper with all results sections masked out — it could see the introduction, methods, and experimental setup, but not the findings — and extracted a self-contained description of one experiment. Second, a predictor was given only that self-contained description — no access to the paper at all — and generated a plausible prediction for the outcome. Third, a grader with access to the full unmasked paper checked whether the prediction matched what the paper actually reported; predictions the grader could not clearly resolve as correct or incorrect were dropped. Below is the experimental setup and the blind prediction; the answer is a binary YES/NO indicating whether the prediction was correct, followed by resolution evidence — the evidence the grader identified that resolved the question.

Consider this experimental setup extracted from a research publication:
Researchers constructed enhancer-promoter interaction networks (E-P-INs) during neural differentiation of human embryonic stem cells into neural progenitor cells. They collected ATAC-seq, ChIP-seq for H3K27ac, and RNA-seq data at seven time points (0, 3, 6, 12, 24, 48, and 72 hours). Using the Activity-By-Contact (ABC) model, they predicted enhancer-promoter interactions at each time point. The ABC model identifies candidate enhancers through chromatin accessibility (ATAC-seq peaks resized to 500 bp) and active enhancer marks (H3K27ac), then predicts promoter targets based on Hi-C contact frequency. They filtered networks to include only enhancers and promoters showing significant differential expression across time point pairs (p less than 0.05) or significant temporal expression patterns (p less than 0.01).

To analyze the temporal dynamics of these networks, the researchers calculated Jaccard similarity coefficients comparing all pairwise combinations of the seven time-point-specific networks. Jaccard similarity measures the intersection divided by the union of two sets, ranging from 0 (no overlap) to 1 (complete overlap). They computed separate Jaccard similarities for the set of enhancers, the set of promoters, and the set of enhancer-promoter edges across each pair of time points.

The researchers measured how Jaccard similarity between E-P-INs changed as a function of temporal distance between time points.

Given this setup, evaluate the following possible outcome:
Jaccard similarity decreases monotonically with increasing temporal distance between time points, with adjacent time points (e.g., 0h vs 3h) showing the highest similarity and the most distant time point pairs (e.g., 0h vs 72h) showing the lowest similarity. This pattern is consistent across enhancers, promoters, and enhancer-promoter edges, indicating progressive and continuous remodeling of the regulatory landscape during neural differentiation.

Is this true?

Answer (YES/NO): NO